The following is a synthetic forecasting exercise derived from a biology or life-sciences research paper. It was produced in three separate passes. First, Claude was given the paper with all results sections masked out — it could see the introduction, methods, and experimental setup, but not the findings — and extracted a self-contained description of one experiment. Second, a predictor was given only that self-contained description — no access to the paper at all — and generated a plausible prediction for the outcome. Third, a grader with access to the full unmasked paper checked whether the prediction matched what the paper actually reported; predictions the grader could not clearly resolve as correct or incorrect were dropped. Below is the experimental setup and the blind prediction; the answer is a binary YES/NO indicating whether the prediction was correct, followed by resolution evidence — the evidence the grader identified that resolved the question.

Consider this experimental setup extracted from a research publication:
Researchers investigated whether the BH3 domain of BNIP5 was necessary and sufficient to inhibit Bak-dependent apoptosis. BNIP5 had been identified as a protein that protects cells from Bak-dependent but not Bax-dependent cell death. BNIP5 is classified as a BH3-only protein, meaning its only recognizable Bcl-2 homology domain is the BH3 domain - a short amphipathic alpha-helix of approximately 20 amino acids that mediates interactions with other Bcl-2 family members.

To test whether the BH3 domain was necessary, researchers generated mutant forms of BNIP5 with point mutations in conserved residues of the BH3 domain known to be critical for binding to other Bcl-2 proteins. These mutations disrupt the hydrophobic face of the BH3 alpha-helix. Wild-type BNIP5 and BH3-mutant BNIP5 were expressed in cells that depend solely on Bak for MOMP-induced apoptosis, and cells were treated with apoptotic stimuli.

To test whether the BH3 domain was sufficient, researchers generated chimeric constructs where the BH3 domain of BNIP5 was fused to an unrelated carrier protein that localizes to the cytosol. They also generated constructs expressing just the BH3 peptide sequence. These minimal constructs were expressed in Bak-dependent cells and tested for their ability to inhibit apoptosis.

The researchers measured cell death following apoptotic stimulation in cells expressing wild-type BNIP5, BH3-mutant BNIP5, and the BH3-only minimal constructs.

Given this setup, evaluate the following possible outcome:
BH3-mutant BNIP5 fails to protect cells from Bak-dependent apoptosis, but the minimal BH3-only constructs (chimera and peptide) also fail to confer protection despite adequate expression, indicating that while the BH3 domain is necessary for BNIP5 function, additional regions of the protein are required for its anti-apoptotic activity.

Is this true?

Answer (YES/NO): NO